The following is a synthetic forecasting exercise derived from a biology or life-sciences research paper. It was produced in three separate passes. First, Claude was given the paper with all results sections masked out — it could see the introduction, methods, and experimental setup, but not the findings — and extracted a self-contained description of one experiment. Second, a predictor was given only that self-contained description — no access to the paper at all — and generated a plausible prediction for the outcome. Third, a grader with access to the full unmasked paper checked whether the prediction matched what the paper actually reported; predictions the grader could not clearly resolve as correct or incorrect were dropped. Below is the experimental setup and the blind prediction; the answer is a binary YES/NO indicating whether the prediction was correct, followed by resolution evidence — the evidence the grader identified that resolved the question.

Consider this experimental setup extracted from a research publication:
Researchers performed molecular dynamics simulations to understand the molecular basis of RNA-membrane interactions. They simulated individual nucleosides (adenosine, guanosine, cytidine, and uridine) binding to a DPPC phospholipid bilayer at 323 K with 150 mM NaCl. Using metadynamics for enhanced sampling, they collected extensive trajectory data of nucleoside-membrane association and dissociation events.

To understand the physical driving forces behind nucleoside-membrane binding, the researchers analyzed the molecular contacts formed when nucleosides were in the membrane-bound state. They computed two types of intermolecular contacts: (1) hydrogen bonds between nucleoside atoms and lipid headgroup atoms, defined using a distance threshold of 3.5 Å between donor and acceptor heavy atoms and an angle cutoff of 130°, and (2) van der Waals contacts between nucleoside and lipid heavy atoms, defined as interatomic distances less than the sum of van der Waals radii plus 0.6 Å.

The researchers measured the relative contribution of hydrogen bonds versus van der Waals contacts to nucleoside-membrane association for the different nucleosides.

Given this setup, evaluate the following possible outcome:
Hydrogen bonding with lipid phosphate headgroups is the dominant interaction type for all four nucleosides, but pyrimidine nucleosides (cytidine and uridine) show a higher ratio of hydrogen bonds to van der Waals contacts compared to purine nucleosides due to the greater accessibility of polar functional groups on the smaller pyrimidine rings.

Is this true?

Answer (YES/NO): NO